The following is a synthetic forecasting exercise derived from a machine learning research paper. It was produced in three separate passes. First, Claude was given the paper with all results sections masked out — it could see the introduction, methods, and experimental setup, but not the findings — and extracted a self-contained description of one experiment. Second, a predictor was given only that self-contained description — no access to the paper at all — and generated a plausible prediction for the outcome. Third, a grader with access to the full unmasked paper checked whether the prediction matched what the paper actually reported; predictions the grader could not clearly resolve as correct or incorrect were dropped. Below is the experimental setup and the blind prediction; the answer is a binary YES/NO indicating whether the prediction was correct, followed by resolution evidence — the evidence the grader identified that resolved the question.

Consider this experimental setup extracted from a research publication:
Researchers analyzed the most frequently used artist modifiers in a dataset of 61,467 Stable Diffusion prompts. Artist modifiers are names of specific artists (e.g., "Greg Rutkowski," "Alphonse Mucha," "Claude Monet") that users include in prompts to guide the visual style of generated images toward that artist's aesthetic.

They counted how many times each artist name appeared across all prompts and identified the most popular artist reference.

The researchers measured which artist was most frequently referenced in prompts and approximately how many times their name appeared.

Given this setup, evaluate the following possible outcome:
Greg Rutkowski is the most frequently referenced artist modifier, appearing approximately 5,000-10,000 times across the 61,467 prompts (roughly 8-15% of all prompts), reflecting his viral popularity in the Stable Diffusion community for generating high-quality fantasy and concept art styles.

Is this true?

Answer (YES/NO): NO